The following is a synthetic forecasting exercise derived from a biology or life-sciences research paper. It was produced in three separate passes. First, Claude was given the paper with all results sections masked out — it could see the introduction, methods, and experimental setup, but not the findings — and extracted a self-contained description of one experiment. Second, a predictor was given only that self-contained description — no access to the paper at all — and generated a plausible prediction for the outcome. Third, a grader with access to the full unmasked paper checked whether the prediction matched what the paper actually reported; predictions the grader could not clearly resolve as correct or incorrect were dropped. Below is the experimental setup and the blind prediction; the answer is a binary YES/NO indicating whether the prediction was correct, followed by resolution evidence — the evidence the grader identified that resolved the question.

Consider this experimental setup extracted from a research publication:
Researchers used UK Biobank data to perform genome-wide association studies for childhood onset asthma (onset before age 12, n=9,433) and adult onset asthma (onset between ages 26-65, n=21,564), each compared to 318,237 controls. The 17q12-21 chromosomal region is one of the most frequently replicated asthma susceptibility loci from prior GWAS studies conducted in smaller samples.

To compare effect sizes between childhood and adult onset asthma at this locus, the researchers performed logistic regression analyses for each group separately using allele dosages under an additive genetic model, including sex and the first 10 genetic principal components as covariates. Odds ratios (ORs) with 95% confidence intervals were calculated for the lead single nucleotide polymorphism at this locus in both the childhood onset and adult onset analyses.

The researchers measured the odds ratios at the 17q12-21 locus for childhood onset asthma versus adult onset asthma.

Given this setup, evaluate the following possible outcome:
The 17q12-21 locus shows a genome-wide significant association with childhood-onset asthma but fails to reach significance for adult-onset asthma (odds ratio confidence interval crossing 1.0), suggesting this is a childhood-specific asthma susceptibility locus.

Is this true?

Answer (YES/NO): YES